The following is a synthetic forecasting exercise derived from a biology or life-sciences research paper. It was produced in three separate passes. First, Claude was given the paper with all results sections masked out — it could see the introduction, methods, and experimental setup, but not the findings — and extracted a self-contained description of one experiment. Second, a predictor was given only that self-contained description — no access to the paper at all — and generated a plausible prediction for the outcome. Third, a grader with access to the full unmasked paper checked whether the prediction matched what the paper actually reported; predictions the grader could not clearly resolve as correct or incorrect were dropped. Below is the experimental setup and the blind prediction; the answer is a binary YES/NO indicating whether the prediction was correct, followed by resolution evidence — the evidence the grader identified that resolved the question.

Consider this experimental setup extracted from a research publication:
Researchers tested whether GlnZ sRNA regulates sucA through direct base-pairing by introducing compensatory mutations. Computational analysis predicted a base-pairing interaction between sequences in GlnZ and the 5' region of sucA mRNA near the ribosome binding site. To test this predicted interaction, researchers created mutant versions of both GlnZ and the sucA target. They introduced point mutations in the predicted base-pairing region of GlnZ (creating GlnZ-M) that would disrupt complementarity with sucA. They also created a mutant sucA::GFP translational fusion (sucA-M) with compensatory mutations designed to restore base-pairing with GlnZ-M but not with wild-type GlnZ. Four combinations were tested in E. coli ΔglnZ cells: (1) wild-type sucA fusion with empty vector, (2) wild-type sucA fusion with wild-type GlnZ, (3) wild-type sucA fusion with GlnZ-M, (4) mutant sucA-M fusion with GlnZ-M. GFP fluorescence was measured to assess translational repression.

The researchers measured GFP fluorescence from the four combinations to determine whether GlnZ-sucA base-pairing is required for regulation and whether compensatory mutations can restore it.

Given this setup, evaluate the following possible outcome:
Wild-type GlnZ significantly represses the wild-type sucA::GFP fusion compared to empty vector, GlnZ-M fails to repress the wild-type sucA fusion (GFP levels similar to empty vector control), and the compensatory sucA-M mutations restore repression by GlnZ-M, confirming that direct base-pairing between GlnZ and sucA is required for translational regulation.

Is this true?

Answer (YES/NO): YES